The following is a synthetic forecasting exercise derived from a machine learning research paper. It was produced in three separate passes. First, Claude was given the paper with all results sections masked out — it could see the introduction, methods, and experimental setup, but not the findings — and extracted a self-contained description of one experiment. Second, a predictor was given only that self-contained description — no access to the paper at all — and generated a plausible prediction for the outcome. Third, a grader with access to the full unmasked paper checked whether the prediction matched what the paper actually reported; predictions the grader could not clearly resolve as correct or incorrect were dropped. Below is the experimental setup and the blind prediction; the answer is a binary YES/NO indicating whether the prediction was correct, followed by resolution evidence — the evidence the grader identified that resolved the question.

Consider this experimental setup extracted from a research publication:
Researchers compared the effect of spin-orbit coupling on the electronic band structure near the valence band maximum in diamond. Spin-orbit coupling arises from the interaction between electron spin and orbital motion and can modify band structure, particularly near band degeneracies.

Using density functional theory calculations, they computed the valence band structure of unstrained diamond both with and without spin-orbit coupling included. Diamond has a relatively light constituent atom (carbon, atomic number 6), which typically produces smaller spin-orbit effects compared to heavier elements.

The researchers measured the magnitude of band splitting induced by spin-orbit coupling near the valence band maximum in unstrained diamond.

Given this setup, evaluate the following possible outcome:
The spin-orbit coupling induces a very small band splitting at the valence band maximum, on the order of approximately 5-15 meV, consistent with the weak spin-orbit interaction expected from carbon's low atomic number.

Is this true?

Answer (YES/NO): YES